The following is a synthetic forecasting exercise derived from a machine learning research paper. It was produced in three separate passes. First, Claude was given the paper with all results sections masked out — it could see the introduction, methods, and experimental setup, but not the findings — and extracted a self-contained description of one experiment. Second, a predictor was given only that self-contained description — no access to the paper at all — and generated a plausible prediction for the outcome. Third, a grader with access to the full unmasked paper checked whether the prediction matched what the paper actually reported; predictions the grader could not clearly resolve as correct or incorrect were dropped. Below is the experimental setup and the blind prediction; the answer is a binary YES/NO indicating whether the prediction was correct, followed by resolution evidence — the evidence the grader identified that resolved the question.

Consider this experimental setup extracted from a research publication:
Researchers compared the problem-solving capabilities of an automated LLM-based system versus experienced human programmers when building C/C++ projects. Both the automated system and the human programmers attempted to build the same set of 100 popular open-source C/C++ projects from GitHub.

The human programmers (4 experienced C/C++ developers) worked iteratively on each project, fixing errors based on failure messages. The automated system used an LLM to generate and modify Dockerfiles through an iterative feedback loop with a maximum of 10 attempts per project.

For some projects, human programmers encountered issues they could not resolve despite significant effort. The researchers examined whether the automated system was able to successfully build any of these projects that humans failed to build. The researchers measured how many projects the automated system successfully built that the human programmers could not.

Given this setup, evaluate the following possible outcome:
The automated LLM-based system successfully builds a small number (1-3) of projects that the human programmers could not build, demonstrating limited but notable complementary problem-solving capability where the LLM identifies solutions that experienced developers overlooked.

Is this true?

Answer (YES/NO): YES